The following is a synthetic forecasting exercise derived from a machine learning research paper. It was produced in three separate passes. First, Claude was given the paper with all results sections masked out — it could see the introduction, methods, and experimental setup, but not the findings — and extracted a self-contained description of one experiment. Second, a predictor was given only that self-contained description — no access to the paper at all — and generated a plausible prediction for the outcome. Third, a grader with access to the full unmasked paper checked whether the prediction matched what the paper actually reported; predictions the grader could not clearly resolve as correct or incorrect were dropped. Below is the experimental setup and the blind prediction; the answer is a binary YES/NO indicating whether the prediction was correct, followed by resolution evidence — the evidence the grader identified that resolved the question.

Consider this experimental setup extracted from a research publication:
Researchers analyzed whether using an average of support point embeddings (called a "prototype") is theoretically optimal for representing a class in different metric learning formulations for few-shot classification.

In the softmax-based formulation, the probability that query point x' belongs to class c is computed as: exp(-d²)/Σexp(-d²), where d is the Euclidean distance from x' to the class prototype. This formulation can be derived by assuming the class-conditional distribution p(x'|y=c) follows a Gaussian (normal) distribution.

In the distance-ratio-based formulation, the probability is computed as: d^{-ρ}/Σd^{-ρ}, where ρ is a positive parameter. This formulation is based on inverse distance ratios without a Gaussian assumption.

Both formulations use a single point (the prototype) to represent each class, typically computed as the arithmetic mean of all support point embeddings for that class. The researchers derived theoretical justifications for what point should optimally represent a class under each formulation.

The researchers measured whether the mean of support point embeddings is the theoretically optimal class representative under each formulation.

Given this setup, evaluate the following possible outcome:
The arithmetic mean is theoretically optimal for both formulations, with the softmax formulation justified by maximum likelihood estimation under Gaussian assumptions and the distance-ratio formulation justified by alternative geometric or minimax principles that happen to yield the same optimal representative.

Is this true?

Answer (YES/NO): NO